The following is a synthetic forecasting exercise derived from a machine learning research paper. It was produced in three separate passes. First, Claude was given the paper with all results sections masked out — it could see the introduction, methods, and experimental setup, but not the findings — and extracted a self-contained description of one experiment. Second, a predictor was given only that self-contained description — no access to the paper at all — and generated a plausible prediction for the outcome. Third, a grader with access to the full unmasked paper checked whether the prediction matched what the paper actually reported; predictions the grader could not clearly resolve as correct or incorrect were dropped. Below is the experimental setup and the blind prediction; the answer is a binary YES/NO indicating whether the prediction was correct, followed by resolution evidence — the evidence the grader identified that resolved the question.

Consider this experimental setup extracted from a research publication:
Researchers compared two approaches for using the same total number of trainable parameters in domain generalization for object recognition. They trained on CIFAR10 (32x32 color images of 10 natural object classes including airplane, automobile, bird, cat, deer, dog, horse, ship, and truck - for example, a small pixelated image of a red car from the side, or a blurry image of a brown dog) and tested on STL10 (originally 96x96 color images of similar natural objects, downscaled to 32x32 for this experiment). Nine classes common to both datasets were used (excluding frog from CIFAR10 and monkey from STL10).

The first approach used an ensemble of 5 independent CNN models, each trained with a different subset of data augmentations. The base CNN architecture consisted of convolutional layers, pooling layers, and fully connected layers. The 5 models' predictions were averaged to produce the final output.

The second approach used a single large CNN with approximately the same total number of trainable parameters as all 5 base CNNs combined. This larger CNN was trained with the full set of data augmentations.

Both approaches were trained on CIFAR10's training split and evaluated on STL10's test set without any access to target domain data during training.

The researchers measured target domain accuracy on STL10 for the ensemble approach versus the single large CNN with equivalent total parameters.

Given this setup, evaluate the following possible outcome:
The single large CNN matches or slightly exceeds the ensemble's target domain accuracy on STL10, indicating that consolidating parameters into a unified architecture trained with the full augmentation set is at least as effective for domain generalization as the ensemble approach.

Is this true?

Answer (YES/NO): NO